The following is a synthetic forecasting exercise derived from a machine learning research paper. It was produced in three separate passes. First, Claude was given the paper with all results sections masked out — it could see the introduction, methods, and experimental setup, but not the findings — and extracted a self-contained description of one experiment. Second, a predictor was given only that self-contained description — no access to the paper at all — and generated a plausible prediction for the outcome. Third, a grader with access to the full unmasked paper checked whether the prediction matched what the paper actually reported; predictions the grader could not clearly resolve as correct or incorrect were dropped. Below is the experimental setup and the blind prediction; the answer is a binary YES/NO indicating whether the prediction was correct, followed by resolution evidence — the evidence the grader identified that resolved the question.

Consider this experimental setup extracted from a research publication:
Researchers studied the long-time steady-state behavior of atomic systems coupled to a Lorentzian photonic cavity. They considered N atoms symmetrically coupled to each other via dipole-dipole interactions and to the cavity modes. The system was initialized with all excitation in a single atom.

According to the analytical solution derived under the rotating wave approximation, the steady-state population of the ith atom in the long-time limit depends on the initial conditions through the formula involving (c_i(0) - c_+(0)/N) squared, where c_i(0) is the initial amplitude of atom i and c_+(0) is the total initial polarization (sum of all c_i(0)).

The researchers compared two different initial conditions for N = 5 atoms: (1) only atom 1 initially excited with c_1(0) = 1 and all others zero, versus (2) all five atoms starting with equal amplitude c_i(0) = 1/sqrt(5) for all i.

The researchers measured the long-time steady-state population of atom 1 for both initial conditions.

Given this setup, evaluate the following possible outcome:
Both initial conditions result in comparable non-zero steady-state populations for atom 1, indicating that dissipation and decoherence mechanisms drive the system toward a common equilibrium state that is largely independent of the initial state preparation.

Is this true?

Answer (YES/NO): NO